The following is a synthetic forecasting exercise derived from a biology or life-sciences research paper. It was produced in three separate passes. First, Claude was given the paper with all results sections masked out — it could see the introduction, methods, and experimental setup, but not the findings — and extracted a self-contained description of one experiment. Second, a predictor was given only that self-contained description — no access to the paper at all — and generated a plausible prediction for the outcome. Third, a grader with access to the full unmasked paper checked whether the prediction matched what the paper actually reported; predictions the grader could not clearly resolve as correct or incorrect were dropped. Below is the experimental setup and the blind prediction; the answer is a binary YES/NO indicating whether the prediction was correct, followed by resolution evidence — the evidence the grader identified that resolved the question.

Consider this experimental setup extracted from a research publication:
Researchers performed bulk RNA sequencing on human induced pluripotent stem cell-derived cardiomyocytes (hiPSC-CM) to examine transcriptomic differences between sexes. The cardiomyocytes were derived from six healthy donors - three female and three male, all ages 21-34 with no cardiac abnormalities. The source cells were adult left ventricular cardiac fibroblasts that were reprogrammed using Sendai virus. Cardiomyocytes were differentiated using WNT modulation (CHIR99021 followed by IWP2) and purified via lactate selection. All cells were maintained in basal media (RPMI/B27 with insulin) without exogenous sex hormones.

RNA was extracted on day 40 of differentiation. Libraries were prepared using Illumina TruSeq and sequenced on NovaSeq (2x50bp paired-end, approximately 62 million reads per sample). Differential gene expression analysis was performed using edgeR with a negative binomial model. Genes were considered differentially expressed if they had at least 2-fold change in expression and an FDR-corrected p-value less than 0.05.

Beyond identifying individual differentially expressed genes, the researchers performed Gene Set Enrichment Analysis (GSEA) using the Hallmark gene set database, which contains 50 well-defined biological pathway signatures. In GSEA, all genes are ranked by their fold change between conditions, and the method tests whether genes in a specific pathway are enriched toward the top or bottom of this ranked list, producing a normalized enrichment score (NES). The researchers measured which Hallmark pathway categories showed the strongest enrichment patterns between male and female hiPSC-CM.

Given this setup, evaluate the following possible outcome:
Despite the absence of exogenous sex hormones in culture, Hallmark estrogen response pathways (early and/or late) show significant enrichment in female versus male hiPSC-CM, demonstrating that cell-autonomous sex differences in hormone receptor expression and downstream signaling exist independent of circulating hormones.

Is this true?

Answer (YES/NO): NO